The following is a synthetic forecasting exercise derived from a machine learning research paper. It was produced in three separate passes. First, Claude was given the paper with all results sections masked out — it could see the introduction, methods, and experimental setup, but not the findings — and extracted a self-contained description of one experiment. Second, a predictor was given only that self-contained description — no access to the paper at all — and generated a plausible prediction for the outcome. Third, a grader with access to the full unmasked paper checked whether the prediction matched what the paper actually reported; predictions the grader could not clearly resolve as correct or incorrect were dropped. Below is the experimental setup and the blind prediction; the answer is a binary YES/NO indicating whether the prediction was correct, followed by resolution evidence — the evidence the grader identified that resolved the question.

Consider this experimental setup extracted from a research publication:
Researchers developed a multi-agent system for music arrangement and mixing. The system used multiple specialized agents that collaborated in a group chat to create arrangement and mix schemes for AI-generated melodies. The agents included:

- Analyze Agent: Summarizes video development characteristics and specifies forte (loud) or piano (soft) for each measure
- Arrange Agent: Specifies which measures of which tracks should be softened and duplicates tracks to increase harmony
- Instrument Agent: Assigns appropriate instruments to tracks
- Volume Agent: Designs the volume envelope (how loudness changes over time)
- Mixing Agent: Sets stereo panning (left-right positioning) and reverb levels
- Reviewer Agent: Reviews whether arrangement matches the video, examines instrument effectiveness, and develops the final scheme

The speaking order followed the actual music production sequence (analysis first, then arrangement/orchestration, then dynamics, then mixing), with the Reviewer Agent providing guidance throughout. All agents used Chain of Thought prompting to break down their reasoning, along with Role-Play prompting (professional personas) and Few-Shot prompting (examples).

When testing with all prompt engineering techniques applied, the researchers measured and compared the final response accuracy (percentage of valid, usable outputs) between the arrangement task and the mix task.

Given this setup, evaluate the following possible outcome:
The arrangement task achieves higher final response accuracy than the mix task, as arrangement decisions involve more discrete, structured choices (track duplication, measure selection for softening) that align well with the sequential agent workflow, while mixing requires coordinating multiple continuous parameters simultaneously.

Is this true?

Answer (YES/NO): NO